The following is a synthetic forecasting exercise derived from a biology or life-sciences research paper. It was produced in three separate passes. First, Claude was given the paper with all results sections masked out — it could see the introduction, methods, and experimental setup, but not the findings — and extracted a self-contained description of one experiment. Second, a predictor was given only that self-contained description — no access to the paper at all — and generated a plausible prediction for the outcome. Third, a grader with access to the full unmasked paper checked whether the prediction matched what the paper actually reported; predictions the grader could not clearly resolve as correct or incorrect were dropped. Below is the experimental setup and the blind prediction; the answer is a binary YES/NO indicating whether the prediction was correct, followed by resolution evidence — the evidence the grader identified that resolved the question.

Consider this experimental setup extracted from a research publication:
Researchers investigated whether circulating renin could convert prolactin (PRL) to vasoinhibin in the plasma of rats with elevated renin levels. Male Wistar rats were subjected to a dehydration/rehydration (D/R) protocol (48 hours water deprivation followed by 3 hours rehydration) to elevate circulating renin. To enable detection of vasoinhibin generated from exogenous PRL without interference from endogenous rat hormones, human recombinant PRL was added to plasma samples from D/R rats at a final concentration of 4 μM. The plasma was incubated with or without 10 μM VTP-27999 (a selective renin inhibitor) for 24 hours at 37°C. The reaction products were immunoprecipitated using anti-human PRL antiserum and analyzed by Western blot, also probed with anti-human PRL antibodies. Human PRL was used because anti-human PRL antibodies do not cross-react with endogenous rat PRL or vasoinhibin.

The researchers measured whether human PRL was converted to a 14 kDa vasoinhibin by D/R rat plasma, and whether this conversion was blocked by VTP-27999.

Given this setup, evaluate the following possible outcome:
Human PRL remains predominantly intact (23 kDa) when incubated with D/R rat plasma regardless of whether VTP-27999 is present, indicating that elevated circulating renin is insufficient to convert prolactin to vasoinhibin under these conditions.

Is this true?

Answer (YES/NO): NO